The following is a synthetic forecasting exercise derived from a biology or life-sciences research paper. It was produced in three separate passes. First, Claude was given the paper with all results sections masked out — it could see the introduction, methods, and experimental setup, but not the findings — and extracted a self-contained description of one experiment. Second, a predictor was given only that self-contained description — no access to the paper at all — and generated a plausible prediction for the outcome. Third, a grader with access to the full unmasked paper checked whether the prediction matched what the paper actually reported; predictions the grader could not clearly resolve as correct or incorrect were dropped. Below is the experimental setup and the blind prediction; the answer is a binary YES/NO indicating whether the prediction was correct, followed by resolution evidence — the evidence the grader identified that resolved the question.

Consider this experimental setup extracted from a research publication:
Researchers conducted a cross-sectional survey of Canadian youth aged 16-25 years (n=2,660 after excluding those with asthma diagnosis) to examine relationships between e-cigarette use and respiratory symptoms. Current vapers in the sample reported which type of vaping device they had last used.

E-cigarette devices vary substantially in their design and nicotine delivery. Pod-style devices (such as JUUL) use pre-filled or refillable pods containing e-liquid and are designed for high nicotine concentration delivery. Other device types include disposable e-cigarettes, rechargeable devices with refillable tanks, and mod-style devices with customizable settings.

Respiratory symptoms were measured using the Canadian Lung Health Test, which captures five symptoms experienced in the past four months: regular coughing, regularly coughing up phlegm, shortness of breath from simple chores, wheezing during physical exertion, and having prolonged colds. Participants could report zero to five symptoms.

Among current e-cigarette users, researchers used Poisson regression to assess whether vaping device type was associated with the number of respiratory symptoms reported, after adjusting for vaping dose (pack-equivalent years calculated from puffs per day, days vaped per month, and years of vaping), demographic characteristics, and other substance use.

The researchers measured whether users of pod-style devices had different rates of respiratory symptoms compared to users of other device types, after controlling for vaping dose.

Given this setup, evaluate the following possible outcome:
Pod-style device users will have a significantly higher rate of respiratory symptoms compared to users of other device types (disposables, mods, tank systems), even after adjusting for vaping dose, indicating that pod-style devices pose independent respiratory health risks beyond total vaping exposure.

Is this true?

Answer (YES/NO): YES